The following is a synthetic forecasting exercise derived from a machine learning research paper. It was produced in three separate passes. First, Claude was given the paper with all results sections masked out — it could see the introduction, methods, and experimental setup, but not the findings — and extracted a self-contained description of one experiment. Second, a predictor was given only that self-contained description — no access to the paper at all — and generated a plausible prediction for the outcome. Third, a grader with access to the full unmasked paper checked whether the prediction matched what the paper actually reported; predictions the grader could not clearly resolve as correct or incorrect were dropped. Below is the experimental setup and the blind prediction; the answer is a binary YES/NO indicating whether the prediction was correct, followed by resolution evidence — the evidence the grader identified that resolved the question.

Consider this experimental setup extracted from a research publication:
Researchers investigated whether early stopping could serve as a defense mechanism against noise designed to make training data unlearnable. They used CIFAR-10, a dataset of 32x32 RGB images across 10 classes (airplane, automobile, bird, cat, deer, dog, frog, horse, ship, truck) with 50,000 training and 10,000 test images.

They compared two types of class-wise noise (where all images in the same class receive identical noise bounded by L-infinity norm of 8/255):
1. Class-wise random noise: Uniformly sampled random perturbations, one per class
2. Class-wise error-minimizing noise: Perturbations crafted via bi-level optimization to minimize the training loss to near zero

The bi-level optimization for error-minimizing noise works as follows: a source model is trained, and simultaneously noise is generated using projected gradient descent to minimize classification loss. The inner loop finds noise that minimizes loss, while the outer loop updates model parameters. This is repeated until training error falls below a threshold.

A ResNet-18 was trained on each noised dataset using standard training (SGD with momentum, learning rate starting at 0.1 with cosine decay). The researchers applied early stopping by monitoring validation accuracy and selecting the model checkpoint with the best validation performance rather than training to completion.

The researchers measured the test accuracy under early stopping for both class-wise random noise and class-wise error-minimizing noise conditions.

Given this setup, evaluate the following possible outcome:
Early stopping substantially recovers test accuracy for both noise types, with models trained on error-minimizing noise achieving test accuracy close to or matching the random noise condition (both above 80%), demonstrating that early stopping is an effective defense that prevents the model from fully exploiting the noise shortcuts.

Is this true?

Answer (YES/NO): NO